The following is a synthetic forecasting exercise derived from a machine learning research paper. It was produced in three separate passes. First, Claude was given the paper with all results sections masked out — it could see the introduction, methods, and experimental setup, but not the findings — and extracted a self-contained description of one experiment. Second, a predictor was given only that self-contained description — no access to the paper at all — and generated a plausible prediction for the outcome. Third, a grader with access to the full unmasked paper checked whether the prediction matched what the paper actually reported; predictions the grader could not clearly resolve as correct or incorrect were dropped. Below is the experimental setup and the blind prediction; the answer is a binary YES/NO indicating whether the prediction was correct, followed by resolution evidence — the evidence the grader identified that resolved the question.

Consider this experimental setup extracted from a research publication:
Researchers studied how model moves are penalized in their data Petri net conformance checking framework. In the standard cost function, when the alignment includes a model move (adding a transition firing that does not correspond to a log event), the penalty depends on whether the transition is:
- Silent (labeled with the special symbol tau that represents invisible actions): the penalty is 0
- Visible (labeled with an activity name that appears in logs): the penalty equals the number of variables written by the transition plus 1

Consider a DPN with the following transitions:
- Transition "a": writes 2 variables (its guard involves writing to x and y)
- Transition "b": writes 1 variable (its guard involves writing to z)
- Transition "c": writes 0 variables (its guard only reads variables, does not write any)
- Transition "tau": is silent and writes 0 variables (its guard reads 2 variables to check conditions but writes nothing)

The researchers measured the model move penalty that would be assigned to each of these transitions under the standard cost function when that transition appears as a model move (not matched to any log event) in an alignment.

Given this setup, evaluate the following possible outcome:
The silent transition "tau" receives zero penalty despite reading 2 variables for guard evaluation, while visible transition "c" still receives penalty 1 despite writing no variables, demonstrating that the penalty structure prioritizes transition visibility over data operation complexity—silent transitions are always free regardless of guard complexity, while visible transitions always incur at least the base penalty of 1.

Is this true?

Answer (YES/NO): YES